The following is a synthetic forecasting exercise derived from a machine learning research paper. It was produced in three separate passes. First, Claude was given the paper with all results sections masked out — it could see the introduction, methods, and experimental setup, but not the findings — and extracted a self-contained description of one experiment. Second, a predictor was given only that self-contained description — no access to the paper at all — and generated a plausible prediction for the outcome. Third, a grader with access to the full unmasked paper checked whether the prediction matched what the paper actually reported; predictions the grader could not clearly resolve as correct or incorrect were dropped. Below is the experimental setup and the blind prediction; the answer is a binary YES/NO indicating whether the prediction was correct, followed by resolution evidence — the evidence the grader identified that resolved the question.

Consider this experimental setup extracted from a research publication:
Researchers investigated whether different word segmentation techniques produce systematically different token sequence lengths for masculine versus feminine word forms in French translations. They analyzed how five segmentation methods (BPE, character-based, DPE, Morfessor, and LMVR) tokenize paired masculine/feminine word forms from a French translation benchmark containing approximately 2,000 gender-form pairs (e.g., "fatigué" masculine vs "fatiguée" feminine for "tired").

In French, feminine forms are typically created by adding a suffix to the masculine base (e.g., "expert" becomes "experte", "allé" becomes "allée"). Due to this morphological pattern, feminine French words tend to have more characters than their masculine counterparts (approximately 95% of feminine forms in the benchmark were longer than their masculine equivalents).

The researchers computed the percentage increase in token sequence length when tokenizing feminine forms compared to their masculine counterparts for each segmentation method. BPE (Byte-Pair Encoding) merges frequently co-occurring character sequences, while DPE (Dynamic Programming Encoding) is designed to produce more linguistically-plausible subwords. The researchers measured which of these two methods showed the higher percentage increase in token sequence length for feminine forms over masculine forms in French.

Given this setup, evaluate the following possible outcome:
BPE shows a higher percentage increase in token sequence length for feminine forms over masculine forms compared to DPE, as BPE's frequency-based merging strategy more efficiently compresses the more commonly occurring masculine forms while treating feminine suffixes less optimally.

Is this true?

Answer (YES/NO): NO